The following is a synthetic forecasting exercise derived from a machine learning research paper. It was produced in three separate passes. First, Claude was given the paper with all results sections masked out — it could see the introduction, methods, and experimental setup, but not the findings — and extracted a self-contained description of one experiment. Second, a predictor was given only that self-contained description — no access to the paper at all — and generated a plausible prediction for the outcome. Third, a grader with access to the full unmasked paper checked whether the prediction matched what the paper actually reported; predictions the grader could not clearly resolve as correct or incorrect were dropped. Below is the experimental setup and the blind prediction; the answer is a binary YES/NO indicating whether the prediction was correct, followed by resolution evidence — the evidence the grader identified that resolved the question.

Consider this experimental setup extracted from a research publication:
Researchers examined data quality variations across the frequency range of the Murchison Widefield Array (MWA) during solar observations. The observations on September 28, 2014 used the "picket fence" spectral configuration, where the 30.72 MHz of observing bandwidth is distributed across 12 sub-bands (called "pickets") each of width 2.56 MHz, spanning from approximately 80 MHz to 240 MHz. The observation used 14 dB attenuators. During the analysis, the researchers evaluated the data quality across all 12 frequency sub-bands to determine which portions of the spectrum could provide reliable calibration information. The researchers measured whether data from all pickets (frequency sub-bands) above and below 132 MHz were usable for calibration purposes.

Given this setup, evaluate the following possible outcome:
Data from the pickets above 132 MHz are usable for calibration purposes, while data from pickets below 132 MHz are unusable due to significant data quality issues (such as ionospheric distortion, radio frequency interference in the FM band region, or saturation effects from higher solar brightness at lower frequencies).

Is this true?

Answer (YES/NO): NO